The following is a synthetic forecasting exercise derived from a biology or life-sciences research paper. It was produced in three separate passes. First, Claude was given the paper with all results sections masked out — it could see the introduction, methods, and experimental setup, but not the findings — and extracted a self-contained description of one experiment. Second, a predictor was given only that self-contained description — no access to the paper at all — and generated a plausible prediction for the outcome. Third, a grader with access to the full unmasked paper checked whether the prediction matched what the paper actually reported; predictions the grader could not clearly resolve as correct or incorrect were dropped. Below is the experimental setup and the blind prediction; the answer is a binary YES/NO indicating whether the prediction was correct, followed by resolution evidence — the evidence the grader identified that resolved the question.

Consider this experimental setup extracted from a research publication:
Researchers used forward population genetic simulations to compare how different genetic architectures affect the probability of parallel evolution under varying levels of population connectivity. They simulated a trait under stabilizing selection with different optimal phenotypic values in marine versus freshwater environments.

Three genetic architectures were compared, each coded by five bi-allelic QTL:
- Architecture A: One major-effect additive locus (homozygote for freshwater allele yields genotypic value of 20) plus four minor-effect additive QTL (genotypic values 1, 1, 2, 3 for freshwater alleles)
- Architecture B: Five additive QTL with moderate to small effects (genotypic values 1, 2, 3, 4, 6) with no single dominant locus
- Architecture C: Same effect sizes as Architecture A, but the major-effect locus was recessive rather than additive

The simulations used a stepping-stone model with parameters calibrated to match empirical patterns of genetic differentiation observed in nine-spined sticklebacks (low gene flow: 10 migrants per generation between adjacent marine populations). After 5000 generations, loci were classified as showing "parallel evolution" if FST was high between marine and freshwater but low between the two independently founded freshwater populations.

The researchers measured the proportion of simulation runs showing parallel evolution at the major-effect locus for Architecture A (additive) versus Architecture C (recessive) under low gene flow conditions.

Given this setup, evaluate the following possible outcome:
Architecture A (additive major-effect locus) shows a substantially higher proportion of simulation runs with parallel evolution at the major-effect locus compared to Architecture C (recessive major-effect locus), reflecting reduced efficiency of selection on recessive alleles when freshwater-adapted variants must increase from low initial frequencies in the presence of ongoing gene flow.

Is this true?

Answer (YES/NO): NO